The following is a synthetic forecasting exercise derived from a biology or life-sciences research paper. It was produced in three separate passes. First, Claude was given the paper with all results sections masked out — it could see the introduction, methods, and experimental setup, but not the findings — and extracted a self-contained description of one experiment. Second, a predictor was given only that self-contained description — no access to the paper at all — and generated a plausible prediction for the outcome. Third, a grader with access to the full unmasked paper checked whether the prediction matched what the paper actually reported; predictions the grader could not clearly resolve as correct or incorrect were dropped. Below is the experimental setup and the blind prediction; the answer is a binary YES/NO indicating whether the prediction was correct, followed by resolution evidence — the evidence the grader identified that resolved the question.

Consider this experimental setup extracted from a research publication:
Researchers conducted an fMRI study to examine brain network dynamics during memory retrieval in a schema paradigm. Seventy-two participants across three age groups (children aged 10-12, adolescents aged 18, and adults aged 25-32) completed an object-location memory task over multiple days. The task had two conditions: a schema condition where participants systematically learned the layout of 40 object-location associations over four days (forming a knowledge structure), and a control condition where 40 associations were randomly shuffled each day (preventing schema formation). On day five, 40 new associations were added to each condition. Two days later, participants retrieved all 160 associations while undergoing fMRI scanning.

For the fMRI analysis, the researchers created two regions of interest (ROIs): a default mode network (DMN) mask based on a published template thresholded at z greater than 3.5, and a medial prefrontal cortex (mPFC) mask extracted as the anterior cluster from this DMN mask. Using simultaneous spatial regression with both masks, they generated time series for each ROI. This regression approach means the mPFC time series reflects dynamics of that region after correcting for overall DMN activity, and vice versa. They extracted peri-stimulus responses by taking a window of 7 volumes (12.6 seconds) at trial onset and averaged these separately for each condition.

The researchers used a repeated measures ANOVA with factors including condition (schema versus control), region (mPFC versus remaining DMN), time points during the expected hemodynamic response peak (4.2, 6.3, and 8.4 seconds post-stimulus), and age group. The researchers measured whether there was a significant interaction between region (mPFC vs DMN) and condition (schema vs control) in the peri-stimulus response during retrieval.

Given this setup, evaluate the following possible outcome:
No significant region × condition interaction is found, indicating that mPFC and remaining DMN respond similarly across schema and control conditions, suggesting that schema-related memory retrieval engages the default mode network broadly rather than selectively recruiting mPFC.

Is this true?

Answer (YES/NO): NO